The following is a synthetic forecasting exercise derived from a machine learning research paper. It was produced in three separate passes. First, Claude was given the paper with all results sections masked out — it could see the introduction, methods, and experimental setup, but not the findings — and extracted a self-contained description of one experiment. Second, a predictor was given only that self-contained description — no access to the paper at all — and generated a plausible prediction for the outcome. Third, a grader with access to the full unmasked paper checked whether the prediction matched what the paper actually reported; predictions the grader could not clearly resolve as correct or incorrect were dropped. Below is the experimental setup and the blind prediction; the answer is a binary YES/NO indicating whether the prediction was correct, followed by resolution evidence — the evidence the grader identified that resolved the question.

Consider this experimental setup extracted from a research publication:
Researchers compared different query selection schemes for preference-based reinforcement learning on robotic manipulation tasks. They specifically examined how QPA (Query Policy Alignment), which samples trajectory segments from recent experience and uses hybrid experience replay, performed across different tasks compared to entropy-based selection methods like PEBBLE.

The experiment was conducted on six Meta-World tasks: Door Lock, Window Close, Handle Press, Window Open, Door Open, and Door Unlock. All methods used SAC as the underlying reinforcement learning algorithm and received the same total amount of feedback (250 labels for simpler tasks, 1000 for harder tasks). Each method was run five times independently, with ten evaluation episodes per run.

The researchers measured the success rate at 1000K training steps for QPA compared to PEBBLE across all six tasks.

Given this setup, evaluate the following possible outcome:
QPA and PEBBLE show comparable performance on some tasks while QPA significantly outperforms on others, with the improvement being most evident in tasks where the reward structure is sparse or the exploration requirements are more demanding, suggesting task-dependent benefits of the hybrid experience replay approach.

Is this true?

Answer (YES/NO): NO